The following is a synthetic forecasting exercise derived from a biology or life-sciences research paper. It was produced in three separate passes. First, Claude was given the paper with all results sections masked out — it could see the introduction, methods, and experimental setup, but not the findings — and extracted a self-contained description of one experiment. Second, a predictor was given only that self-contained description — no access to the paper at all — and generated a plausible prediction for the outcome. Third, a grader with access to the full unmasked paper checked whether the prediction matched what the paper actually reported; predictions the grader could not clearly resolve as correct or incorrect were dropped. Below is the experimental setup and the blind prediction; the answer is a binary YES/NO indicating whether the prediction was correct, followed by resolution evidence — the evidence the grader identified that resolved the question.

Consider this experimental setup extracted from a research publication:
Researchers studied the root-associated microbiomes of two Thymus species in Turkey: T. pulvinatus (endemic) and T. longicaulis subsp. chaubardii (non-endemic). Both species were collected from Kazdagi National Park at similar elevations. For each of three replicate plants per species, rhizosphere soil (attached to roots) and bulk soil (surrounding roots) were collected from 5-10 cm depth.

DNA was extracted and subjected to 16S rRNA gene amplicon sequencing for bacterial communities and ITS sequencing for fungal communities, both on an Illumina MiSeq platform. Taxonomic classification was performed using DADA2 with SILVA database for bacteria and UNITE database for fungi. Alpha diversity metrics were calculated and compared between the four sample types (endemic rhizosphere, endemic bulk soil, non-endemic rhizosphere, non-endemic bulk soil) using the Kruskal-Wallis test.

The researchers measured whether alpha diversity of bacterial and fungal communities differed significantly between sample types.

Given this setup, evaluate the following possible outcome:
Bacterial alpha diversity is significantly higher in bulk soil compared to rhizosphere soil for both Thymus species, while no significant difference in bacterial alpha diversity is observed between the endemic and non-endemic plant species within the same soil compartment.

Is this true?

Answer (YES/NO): NO